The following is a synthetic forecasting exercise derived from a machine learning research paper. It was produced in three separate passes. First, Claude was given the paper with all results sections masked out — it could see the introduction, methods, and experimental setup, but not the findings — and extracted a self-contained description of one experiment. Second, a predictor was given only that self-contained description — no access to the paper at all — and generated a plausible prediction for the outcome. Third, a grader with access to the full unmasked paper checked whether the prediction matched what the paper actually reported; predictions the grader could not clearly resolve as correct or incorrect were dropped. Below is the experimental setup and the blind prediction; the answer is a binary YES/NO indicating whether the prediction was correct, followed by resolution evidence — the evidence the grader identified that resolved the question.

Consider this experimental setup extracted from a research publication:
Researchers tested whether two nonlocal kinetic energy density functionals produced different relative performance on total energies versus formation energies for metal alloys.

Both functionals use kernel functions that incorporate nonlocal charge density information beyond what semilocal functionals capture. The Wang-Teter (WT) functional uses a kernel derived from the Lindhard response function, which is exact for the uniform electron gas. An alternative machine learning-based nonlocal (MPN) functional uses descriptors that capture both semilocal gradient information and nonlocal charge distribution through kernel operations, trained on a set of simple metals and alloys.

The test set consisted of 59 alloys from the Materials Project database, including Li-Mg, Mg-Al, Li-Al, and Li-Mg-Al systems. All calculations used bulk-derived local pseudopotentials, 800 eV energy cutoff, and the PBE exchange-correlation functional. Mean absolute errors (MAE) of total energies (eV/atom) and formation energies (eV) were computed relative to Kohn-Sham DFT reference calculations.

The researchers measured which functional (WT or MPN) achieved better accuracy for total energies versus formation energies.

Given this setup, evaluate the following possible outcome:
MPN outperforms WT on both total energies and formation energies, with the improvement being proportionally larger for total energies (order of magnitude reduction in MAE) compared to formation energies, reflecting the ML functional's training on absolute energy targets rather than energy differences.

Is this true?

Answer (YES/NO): NO